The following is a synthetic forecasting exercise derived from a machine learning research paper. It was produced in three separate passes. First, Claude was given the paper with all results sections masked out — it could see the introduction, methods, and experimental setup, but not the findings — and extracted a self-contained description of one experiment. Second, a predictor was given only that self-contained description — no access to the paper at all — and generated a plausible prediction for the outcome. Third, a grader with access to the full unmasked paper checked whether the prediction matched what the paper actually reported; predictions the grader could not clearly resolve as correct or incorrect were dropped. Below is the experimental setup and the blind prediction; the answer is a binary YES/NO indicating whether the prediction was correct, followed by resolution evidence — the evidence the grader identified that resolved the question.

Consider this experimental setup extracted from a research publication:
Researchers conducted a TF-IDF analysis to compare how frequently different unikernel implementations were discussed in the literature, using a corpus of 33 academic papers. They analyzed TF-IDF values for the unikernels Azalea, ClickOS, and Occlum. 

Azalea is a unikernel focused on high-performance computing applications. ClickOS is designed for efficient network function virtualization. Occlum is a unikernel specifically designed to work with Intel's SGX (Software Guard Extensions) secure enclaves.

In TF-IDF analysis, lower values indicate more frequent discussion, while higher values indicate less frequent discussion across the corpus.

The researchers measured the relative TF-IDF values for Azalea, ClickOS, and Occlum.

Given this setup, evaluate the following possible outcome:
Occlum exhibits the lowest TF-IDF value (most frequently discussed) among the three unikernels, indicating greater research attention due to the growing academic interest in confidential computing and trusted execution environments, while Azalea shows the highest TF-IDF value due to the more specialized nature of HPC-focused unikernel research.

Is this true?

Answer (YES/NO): NO